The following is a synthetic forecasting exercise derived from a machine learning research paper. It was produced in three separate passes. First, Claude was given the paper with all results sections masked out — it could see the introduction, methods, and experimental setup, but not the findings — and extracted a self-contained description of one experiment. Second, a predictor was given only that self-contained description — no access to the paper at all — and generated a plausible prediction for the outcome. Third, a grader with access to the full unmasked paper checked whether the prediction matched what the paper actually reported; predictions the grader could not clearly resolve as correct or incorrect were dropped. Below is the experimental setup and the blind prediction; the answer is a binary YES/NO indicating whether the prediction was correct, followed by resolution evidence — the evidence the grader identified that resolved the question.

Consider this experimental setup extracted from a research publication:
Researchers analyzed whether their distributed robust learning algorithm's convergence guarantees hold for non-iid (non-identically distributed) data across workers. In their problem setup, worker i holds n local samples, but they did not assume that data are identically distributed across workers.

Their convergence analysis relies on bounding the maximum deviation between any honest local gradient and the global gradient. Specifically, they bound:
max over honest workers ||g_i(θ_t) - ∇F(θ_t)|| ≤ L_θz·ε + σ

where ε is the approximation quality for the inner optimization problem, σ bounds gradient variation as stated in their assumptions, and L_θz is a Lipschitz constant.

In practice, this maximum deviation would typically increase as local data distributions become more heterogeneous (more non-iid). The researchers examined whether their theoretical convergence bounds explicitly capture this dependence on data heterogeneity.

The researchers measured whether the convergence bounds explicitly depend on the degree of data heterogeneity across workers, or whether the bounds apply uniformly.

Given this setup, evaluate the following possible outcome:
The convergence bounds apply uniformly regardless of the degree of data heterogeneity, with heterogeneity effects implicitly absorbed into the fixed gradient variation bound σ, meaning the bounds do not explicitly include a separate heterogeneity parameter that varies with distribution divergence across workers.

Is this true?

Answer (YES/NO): YES